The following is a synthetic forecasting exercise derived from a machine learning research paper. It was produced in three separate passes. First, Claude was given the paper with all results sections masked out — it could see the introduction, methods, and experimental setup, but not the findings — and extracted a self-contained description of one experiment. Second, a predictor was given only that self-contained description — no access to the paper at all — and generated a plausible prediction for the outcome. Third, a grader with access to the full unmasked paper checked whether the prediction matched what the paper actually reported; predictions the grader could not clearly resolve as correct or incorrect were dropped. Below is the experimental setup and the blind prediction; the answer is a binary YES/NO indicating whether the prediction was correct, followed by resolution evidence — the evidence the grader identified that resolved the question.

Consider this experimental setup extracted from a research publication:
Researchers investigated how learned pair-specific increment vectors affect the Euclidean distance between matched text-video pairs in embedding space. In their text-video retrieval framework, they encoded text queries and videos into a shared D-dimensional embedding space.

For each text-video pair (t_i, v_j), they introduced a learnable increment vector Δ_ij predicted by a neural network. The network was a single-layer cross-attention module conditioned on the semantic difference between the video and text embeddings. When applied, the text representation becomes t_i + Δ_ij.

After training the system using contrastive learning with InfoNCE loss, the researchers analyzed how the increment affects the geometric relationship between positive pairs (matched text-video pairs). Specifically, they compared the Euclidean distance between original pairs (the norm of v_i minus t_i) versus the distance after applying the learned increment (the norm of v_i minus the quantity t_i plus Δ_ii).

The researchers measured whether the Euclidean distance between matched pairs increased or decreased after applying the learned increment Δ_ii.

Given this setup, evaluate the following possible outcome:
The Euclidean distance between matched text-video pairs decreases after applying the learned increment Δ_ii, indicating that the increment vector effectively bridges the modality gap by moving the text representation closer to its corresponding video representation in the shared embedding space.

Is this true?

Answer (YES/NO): NO